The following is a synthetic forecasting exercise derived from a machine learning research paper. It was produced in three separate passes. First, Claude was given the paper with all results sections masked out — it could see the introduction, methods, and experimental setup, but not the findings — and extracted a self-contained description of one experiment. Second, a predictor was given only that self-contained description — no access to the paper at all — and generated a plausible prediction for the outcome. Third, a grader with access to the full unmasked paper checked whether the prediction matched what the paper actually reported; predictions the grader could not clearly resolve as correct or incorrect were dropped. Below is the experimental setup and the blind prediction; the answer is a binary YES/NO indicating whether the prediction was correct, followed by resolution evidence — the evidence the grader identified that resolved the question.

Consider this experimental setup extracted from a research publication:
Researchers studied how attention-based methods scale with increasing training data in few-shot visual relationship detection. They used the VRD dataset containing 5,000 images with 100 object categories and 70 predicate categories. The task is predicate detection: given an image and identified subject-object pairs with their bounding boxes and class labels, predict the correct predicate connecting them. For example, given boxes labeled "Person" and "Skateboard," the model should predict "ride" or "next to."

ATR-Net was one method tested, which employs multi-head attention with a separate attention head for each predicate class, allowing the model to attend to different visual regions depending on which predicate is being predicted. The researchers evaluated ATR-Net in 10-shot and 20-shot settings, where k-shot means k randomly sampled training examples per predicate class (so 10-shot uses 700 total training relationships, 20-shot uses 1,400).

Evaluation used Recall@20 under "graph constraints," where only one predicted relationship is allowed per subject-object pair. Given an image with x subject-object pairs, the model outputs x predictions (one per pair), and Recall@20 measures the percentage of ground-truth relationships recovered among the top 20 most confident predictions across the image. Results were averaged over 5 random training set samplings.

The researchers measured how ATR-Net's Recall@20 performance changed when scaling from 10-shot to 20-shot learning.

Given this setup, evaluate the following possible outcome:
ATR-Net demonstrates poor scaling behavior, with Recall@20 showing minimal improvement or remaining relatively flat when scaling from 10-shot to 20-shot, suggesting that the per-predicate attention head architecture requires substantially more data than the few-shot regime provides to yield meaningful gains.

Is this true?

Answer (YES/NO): NO